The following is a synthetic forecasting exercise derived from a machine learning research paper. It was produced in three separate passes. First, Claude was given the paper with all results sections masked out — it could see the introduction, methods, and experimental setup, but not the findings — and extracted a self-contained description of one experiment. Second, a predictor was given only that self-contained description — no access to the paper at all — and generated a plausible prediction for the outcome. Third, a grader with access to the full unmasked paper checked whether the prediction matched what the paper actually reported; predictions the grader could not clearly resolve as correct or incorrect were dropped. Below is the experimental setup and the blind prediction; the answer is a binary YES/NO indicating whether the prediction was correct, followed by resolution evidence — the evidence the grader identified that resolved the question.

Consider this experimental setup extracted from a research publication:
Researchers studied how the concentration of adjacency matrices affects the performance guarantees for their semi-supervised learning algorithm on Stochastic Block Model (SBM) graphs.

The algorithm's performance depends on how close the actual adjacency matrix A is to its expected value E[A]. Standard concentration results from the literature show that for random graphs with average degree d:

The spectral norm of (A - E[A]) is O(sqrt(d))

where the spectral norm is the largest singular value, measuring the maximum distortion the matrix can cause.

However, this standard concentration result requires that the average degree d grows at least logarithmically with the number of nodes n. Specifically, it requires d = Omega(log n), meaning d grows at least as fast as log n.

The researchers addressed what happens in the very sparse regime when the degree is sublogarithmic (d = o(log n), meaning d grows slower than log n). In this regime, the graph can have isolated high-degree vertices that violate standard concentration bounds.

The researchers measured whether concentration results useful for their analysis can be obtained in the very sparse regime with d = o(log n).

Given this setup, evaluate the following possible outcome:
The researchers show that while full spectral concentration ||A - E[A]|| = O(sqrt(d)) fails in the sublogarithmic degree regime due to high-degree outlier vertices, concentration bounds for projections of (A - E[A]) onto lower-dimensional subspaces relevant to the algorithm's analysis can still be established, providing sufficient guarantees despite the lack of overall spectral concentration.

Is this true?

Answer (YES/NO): NO